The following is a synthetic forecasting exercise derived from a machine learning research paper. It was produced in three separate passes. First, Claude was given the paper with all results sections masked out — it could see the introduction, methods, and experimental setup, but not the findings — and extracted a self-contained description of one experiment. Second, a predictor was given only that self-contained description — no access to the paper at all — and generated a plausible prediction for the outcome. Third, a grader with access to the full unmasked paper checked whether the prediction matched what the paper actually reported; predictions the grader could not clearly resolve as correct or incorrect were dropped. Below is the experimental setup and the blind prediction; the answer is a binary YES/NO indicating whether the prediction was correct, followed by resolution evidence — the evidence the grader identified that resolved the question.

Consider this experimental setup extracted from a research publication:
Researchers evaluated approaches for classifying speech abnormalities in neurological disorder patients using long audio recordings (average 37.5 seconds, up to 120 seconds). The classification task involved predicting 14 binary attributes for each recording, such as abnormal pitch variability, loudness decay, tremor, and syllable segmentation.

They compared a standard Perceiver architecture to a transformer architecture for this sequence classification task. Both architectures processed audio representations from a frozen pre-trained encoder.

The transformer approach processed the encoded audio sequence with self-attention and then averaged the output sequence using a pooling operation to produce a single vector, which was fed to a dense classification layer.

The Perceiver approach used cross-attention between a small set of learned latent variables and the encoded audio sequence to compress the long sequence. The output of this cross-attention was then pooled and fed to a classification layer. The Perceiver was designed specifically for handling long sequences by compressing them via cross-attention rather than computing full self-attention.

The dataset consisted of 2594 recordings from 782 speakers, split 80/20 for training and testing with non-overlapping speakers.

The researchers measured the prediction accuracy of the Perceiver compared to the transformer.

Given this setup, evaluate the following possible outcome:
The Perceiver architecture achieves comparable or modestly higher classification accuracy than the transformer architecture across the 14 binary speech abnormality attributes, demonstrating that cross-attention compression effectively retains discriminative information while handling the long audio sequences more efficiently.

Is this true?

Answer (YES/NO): YES